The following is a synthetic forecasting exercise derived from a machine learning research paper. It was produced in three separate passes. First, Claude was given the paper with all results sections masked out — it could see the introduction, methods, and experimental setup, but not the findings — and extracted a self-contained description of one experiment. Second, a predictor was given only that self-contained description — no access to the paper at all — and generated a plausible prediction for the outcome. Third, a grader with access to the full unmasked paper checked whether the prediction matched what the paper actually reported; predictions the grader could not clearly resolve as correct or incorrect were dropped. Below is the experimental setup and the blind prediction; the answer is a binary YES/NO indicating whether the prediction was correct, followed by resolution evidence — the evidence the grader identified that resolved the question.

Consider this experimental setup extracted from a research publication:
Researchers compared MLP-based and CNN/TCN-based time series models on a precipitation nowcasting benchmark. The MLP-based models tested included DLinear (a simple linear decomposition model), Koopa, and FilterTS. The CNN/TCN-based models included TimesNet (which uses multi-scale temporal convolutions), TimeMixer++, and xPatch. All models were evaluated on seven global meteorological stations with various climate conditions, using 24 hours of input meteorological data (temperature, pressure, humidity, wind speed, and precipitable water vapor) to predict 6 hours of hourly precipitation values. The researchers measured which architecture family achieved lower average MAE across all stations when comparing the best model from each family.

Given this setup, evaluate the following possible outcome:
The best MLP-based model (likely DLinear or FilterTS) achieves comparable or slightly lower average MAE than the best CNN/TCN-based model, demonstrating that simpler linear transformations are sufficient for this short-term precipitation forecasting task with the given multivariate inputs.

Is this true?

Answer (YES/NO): NO